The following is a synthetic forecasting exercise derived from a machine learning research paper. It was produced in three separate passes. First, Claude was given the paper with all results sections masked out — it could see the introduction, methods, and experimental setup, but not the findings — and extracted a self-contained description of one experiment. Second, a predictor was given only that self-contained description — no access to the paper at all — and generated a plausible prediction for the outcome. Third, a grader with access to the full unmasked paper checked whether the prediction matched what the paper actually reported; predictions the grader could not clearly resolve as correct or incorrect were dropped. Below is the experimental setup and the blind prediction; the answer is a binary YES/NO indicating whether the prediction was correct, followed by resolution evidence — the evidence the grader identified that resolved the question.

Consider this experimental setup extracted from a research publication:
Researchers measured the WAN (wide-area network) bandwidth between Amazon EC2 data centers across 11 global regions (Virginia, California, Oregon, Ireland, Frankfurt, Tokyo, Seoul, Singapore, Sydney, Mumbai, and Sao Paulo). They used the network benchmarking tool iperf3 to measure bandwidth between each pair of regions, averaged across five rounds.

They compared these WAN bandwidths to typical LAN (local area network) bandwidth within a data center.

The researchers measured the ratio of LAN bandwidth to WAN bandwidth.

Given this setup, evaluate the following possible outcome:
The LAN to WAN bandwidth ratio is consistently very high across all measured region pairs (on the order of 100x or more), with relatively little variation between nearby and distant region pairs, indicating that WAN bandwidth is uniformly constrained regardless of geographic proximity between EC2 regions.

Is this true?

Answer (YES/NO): NO